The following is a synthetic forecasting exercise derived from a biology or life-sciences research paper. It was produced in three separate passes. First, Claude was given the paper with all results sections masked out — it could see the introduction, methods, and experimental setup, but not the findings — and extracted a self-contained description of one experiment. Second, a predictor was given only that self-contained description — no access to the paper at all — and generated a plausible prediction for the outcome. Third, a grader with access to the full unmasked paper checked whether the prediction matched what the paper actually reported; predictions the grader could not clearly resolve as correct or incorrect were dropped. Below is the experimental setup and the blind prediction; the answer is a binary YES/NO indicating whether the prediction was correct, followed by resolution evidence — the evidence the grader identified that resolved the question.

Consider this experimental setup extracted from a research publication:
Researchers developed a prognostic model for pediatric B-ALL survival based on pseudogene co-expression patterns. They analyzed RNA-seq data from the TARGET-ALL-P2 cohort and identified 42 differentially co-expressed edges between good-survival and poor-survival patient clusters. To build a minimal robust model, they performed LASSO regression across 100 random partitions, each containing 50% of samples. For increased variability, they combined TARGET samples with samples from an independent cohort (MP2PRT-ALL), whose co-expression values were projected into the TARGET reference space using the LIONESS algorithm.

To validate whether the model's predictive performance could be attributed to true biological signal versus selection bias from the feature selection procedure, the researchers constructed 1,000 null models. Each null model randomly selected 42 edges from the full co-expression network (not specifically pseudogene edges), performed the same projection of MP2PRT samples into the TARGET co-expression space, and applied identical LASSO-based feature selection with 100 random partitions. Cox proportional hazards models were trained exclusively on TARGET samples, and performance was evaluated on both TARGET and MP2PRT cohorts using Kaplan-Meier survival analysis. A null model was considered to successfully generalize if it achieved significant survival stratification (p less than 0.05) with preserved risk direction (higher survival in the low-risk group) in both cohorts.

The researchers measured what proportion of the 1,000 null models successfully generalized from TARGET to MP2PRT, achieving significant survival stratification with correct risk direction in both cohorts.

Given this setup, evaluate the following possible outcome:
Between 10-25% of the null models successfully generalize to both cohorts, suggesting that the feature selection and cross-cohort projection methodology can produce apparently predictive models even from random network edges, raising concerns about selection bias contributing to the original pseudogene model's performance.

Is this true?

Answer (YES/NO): NO